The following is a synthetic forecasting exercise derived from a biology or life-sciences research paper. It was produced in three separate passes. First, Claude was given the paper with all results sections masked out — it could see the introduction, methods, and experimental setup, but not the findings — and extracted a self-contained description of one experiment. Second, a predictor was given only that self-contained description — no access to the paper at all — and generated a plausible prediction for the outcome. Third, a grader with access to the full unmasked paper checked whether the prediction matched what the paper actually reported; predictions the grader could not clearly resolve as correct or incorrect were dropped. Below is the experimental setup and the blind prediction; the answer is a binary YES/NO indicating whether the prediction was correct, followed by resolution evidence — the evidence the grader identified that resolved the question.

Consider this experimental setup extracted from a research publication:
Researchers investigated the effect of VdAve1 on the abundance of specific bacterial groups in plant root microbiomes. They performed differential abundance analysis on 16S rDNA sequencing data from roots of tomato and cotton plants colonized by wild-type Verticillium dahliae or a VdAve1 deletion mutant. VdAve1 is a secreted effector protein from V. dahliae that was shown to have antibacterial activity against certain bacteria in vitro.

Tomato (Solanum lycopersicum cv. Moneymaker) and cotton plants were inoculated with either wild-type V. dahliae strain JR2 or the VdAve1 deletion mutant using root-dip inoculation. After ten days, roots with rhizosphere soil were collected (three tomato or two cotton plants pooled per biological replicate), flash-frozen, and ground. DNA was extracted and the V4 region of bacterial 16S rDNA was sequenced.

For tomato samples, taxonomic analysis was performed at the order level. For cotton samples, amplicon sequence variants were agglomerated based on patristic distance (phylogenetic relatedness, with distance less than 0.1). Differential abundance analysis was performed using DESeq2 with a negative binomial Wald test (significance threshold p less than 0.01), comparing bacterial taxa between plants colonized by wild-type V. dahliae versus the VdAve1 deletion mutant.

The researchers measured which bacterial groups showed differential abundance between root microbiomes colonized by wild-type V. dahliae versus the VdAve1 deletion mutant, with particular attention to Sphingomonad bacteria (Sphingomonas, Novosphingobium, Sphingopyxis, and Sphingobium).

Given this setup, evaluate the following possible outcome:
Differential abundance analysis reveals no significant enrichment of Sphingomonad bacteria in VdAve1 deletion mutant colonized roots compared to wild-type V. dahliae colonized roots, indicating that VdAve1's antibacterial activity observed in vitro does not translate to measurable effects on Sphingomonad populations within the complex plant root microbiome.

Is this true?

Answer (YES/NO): NO